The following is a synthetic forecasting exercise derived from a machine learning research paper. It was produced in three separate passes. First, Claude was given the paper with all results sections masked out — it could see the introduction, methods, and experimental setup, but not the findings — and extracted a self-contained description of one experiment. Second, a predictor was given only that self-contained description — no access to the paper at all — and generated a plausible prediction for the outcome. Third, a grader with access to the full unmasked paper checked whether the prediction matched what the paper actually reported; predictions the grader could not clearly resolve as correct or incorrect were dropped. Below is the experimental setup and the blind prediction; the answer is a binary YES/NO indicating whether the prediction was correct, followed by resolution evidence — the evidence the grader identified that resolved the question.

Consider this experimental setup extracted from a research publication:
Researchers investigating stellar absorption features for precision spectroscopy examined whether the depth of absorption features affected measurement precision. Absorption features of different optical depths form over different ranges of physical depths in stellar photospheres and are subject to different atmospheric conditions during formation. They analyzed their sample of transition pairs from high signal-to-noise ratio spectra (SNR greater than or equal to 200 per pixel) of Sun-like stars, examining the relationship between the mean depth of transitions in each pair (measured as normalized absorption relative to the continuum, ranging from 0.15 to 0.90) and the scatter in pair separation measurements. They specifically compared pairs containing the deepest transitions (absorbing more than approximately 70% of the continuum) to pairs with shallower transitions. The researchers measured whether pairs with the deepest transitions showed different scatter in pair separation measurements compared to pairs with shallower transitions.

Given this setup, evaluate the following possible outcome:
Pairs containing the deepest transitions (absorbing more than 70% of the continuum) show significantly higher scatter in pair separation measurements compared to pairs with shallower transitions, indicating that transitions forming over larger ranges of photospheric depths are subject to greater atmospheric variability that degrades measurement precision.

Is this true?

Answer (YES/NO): NO